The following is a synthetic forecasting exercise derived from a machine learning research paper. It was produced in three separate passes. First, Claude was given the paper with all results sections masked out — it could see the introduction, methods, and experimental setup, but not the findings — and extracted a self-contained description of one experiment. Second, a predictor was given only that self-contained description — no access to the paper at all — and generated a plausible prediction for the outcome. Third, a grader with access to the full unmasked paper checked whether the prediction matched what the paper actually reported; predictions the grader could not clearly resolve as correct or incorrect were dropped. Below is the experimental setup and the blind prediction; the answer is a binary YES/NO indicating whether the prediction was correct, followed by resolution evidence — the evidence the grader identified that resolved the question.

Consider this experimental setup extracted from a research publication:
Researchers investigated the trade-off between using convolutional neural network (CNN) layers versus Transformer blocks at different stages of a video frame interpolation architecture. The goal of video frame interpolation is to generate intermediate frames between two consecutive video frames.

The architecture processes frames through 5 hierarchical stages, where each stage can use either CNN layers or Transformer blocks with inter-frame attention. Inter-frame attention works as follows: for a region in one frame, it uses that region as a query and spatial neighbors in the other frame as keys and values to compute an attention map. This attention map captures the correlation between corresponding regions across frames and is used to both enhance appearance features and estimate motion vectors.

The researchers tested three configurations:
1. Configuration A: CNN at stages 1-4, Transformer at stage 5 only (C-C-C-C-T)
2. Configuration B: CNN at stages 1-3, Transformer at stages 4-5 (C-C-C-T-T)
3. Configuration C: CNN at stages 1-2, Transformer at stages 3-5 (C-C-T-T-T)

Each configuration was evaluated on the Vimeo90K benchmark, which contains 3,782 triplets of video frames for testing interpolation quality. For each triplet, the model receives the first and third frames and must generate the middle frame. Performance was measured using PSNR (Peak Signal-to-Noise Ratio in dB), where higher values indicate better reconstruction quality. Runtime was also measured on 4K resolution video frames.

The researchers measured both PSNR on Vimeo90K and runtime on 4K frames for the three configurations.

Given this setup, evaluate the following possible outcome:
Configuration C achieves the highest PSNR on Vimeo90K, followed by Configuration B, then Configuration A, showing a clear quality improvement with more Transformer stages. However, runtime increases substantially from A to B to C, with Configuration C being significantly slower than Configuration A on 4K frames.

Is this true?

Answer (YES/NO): NO